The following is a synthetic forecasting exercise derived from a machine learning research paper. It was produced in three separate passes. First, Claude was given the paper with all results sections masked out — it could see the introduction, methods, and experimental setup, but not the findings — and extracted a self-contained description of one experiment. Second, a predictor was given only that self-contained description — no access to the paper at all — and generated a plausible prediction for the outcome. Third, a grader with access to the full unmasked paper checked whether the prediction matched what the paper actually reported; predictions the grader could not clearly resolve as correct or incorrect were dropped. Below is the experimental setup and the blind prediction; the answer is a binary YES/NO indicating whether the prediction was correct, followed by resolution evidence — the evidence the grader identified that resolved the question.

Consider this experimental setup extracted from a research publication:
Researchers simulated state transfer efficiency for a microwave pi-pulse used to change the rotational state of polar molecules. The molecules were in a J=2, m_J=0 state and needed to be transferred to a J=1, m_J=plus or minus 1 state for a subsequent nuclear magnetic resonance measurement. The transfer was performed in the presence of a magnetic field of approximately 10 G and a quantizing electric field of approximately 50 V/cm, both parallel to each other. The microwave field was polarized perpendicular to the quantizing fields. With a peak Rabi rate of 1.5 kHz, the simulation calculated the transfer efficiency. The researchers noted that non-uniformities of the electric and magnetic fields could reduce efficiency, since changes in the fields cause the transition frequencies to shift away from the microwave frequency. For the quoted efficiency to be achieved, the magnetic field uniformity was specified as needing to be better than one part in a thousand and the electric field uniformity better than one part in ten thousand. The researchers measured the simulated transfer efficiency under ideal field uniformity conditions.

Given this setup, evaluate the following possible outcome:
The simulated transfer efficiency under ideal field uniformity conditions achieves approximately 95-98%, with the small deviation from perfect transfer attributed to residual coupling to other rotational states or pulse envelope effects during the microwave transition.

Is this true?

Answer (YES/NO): YES